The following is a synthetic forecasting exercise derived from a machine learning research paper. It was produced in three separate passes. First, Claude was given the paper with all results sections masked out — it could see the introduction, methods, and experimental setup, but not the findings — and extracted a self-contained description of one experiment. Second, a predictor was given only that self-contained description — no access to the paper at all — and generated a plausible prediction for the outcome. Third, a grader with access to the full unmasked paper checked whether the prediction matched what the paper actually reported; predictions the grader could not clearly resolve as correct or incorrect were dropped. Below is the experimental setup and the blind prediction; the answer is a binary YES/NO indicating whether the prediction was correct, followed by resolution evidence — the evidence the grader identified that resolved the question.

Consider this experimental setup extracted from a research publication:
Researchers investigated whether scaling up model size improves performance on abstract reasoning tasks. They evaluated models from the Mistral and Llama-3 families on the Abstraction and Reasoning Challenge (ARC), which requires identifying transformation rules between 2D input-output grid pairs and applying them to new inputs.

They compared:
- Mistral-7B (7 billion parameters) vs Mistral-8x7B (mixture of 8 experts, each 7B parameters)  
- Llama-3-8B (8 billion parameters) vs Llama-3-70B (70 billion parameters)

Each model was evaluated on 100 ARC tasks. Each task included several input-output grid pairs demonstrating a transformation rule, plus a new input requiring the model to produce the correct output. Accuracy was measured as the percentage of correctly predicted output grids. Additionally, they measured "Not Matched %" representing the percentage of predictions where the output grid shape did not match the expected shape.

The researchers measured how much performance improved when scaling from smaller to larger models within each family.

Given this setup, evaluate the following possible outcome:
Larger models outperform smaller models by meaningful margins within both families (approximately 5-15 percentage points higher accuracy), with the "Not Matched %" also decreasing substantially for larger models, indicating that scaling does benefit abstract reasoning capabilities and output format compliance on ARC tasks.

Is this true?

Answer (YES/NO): NO